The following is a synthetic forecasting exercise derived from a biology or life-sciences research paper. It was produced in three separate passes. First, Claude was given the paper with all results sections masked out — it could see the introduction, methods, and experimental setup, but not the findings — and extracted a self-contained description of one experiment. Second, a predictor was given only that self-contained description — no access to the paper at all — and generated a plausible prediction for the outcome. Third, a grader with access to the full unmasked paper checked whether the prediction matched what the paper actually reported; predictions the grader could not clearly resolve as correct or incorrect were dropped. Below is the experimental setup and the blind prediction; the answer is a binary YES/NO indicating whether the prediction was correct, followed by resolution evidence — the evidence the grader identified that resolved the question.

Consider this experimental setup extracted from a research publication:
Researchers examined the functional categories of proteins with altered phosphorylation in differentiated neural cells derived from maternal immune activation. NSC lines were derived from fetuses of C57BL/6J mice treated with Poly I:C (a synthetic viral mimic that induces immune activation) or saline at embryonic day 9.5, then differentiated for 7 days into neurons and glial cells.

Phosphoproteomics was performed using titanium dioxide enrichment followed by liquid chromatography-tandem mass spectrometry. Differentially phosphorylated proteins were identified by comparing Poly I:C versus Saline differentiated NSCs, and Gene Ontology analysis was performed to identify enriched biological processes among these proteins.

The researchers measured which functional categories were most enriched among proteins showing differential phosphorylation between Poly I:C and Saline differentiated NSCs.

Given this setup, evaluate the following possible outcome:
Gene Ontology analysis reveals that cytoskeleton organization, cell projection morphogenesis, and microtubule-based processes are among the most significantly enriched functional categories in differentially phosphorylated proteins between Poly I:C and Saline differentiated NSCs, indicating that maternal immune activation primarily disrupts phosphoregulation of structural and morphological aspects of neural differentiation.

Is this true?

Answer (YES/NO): YES